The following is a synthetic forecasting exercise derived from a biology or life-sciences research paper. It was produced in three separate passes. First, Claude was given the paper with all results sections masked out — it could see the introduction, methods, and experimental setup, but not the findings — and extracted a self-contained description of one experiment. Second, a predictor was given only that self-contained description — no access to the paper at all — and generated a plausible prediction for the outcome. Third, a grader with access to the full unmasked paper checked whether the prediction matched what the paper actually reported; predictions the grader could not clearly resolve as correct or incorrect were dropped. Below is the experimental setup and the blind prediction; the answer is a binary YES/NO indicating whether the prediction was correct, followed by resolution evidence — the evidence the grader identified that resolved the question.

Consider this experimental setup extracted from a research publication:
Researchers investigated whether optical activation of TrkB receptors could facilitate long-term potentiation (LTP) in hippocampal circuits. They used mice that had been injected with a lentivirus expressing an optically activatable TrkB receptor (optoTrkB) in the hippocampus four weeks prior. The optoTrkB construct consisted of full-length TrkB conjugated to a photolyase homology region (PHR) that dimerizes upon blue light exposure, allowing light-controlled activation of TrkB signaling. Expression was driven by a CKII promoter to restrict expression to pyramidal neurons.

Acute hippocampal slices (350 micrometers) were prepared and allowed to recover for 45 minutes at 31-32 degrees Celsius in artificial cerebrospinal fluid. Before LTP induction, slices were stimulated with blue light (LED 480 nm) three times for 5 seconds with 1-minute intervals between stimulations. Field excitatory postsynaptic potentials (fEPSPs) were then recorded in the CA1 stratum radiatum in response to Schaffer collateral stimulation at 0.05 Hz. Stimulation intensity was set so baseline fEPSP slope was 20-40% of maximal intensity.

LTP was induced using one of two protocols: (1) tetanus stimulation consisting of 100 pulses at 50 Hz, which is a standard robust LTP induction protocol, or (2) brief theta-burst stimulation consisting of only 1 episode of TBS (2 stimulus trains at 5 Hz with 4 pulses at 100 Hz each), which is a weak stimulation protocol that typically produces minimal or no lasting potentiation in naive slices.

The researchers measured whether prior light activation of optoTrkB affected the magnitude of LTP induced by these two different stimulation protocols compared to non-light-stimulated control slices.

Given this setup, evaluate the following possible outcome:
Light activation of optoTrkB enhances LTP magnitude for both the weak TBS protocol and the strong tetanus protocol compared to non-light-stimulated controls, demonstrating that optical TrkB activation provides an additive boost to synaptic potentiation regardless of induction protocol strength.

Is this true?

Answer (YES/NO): NO